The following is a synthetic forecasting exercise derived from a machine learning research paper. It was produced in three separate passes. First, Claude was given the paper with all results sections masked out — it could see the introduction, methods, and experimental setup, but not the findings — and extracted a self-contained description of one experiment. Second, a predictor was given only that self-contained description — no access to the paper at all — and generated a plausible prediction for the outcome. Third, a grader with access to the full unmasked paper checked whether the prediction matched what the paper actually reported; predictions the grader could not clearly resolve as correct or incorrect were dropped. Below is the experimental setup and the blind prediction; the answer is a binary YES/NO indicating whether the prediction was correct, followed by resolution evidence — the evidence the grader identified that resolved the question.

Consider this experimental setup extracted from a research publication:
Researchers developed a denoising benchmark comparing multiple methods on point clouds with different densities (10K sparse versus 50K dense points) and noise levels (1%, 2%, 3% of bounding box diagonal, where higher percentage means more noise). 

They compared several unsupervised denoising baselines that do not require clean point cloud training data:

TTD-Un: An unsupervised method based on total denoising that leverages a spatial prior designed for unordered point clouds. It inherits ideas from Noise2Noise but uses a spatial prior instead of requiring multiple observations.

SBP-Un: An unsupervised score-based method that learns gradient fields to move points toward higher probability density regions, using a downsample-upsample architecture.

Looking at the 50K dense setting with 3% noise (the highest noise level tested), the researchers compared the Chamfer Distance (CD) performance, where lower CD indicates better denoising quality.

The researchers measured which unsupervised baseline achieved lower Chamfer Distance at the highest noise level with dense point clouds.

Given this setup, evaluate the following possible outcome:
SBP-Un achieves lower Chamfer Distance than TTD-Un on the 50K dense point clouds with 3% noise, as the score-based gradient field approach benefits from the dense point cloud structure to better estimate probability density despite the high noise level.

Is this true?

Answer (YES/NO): YES